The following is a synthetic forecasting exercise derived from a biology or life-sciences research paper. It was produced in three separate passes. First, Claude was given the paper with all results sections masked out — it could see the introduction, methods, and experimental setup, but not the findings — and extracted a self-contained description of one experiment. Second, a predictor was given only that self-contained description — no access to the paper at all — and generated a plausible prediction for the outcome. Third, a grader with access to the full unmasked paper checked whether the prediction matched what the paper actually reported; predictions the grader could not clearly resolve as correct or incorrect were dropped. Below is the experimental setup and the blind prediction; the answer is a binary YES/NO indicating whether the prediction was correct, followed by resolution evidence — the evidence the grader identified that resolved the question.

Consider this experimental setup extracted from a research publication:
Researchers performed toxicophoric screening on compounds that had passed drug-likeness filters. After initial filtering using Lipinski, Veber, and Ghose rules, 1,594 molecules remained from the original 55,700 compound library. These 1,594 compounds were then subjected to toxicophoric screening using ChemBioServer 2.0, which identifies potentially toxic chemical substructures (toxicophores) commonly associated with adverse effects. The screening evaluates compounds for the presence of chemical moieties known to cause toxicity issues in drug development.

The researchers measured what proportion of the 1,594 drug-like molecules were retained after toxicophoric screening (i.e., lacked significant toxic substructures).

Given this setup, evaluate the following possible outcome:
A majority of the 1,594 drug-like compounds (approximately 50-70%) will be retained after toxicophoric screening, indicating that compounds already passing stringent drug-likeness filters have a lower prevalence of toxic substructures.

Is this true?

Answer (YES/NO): NO